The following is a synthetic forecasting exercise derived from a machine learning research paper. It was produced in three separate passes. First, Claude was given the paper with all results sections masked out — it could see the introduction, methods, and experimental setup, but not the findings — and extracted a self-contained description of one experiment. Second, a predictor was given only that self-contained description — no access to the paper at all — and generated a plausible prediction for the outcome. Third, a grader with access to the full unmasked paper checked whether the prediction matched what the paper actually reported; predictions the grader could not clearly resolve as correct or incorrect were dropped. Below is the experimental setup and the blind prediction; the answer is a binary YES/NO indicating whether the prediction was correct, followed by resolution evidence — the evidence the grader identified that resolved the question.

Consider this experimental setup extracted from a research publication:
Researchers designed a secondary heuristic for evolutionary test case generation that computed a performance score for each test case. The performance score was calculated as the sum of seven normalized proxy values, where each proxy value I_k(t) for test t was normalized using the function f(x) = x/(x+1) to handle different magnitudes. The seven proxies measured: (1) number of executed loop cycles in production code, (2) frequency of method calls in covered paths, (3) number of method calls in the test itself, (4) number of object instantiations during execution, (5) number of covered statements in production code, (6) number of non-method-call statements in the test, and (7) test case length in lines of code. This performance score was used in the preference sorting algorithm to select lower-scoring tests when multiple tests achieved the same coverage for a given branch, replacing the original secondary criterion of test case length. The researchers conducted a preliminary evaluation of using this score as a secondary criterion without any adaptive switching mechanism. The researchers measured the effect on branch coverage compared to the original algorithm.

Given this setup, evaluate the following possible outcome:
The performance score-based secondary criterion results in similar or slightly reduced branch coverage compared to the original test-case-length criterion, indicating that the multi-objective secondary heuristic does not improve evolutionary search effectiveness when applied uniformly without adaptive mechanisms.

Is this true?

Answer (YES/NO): NO